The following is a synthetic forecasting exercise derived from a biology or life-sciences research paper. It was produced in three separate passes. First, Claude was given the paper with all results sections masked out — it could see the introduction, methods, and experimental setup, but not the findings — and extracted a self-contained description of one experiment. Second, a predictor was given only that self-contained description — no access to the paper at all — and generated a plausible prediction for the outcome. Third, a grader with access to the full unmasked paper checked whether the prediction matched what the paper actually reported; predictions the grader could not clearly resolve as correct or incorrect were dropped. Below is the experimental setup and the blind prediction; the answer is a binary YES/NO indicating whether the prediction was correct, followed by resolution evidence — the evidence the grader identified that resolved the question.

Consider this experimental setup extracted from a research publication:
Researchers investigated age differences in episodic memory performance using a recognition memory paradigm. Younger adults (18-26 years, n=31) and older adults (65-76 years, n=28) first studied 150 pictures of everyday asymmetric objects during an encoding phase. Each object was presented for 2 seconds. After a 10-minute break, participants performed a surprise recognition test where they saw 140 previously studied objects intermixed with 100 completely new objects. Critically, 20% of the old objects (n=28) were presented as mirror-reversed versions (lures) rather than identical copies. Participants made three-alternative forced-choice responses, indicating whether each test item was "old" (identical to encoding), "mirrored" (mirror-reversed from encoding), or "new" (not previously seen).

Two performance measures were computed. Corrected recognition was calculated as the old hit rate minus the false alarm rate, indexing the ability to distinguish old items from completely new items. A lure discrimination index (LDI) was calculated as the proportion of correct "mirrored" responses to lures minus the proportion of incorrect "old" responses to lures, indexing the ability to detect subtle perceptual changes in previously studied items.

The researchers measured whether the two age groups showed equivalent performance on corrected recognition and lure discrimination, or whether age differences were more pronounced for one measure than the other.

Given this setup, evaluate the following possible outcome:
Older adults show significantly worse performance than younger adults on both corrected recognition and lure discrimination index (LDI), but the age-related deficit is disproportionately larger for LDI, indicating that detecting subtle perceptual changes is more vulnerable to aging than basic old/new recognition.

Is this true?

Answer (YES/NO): NO